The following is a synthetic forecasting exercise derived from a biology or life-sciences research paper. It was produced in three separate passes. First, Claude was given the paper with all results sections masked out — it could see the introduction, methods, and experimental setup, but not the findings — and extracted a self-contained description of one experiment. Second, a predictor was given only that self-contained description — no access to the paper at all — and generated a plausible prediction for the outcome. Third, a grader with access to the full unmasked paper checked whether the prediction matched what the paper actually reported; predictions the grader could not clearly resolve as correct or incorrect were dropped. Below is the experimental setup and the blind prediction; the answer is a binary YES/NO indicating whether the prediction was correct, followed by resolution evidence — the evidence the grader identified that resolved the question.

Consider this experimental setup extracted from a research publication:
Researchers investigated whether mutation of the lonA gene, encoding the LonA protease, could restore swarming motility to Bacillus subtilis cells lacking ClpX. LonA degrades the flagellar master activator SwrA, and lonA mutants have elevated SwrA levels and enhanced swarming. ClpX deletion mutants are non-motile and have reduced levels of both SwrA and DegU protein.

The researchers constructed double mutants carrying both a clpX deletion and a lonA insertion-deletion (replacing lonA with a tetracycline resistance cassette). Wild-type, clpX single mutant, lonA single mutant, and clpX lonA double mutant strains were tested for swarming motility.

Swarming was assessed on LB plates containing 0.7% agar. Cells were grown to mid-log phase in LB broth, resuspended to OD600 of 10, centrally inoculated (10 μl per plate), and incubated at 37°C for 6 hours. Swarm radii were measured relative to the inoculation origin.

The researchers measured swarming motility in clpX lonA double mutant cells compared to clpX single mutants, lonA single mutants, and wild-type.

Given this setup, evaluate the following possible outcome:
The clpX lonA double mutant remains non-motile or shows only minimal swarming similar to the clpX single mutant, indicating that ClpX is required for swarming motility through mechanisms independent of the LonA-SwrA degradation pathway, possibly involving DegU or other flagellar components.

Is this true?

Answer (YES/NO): NO